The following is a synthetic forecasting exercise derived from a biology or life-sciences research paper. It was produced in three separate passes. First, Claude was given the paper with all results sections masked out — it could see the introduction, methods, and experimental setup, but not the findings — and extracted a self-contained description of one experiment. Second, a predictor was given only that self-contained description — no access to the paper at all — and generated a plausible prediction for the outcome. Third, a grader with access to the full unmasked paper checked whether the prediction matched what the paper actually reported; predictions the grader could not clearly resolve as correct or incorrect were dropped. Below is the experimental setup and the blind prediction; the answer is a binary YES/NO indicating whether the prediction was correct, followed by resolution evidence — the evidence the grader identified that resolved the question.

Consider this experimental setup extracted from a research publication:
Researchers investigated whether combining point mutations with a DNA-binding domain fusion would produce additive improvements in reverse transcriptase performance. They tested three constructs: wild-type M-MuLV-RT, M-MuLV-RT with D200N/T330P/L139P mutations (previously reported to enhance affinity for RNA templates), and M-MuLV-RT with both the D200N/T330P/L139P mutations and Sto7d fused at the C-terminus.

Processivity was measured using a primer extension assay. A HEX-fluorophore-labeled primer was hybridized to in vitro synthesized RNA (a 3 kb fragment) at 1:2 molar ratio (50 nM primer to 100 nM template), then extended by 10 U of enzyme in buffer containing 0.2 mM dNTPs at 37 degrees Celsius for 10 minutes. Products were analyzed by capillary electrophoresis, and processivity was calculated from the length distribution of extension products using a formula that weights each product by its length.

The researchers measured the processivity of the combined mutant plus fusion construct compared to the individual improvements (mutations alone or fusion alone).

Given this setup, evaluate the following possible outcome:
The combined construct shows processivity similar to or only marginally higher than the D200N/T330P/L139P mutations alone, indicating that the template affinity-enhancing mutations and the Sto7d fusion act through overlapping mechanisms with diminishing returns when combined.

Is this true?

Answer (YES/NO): NO